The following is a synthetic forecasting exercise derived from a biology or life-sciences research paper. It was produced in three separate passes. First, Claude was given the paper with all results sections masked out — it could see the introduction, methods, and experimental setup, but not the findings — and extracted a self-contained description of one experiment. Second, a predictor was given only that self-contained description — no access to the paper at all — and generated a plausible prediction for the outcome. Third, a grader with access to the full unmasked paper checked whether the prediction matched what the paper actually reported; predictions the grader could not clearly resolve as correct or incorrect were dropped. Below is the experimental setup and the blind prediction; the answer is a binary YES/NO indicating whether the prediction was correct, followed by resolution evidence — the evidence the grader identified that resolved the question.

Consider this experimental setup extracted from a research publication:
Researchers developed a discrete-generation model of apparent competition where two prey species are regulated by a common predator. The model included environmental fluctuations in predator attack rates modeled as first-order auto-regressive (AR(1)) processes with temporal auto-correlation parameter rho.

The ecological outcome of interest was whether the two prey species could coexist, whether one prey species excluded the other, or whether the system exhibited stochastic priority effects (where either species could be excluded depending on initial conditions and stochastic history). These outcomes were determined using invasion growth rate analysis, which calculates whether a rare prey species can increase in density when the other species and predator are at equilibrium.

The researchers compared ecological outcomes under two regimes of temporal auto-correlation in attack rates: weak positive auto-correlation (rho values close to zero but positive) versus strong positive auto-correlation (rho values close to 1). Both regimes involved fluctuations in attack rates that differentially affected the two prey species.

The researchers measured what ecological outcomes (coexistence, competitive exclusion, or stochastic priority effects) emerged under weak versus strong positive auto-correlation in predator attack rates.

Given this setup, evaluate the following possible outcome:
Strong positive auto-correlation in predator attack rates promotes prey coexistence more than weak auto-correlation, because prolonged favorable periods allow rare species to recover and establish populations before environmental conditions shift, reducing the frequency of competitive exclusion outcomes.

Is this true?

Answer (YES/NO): NO